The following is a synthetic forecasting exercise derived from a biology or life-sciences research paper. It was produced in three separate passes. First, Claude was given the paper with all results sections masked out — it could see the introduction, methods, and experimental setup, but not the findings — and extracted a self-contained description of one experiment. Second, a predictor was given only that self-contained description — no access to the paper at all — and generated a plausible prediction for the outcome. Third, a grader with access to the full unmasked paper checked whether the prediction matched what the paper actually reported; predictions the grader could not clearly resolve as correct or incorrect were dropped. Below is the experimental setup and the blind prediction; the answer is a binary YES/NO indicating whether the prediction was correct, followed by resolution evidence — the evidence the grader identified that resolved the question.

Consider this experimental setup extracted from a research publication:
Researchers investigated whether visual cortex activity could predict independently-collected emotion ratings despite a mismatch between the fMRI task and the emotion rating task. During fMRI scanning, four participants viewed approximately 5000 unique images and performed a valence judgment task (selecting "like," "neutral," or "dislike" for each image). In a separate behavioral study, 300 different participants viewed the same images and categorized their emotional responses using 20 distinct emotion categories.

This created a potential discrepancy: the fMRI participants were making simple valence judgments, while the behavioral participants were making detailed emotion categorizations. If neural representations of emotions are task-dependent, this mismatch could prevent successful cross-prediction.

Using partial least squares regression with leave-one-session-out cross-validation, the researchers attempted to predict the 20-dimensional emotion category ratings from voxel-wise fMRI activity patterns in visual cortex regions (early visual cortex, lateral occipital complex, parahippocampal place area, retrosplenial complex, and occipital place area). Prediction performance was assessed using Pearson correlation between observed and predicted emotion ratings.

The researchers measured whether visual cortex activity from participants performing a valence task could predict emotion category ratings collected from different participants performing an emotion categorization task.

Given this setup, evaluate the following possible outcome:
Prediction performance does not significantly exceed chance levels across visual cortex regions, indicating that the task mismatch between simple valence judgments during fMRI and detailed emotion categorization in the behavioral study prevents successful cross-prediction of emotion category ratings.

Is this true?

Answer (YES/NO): NO